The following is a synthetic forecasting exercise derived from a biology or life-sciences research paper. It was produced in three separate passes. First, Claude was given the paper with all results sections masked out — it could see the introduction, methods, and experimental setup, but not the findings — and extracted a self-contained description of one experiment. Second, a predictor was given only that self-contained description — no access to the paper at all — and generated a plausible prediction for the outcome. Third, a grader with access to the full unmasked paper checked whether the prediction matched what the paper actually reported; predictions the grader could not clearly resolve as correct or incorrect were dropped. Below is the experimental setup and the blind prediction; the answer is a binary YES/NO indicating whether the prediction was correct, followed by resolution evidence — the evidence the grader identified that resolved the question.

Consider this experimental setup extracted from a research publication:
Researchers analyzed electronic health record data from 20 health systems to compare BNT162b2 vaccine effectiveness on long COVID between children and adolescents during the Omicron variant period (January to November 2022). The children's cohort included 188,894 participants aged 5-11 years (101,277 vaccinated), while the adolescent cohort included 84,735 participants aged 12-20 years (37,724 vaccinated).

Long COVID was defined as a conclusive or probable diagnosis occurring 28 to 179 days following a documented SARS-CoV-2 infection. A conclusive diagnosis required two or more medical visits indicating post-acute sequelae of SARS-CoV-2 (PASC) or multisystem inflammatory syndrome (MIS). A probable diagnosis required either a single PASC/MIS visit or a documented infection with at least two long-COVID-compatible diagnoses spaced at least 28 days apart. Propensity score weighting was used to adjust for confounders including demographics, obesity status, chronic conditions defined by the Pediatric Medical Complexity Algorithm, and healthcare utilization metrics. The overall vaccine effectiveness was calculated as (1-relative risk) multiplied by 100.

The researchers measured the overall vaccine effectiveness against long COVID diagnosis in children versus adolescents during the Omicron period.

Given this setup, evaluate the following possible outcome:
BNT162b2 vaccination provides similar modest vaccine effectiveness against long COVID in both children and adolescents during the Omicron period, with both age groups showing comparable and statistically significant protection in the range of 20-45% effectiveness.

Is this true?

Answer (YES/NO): NO